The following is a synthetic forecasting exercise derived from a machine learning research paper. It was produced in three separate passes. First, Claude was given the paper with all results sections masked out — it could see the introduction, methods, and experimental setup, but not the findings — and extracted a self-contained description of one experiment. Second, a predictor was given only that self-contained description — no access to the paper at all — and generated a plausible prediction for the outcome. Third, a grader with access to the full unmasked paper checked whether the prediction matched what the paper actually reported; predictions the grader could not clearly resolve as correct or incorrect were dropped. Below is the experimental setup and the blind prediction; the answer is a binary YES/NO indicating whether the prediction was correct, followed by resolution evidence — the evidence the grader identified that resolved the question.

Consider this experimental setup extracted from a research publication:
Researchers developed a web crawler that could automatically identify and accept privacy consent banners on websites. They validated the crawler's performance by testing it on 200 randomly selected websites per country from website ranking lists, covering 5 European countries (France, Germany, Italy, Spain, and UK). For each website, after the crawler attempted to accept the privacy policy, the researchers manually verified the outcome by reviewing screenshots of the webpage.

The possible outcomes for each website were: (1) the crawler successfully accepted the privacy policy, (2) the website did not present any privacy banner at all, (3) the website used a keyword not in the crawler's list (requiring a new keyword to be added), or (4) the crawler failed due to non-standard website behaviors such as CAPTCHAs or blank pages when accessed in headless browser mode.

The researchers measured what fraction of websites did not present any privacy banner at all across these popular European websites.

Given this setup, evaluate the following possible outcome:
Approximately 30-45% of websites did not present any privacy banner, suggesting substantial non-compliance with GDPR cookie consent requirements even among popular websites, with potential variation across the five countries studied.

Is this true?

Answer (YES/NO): NO